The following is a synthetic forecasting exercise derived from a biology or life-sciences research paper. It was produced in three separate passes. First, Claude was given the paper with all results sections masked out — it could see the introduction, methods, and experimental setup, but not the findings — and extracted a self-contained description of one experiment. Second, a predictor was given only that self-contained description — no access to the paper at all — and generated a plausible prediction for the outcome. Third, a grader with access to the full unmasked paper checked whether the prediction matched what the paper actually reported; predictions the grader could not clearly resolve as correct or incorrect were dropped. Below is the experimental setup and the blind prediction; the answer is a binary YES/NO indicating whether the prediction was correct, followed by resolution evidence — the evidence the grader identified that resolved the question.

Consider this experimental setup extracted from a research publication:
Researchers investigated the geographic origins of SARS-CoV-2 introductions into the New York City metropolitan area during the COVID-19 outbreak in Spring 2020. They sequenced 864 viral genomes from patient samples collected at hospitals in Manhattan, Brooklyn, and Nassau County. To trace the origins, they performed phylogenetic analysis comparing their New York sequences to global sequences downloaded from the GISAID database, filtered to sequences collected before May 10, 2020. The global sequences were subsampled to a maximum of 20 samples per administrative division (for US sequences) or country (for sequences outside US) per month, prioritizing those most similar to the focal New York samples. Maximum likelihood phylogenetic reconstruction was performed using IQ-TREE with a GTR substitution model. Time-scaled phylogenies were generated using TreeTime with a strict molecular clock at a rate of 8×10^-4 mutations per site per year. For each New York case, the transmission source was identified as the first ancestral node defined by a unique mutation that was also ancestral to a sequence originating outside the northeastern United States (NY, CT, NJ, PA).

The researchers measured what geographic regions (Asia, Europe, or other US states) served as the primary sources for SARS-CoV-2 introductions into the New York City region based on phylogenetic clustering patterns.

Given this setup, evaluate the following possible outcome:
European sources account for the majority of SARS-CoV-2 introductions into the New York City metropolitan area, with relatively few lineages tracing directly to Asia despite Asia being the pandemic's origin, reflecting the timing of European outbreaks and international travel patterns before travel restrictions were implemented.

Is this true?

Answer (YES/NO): YES